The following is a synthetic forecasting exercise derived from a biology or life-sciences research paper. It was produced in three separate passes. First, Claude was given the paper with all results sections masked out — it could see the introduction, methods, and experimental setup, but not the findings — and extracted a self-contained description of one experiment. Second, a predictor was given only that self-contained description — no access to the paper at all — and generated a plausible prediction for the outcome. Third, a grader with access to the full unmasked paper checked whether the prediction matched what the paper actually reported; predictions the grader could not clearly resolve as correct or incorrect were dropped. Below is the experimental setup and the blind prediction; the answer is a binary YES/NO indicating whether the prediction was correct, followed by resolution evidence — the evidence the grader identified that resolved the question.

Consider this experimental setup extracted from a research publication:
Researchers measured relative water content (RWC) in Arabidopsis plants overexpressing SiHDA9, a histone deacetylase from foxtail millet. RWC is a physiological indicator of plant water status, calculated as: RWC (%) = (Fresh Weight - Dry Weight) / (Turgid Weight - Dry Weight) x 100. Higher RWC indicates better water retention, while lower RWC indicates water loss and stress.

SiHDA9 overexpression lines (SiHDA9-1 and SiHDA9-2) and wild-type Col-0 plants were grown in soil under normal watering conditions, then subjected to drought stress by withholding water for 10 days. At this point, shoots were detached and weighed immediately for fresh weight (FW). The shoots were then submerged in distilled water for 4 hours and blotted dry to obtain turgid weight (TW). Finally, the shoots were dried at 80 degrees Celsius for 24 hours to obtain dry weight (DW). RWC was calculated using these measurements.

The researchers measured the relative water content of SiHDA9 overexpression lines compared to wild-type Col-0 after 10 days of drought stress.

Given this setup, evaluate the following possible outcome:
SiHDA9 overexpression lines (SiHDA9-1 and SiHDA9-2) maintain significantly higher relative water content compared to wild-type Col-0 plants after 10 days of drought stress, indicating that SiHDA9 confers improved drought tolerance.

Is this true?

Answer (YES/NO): NO